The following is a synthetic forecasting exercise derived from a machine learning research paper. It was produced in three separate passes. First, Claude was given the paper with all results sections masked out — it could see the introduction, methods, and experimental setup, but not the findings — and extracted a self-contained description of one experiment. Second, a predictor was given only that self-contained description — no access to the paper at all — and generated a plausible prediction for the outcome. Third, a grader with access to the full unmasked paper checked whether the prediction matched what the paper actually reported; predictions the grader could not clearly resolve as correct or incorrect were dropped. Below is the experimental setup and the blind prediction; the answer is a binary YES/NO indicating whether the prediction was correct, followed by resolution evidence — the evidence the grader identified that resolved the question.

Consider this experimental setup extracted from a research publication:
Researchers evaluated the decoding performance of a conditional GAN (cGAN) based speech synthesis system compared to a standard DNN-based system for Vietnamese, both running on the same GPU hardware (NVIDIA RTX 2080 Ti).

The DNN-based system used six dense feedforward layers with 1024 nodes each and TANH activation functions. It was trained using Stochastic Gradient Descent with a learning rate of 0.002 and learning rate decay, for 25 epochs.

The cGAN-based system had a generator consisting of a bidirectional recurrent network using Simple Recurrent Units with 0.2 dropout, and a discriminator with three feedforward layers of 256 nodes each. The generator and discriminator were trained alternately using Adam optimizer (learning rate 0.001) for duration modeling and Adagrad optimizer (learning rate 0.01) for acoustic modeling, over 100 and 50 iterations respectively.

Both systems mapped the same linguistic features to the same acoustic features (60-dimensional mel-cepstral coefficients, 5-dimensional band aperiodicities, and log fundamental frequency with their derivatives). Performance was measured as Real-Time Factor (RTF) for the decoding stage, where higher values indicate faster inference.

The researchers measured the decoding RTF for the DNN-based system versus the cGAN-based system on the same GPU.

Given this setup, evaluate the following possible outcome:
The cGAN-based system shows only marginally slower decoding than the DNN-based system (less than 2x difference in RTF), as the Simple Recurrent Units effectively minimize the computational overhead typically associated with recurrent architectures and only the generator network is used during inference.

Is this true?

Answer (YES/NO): NO